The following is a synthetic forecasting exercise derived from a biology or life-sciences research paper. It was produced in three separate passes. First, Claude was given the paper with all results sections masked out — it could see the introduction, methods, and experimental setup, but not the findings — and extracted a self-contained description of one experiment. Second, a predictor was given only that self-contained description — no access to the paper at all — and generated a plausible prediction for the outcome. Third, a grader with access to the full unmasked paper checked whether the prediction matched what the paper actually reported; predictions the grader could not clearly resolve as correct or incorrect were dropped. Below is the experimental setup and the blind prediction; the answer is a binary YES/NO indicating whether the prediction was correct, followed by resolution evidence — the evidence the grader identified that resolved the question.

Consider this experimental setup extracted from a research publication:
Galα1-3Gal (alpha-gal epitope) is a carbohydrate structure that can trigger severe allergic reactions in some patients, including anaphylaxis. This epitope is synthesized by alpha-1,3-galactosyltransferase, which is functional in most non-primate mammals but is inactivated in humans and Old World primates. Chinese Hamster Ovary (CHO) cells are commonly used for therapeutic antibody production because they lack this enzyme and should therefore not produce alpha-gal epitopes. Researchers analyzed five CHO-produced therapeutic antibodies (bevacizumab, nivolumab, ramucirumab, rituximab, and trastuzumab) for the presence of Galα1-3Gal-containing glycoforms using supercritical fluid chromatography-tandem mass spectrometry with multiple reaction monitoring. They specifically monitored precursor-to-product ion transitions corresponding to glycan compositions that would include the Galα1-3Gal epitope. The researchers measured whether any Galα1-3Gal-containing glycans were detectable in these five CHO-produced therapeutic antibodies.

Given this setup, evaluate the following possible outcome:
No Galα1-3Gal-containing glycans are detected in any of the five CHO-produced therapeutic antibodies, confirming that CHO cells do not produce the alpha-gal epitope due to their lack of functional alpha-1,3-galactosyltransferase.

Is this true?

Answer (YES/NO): NO